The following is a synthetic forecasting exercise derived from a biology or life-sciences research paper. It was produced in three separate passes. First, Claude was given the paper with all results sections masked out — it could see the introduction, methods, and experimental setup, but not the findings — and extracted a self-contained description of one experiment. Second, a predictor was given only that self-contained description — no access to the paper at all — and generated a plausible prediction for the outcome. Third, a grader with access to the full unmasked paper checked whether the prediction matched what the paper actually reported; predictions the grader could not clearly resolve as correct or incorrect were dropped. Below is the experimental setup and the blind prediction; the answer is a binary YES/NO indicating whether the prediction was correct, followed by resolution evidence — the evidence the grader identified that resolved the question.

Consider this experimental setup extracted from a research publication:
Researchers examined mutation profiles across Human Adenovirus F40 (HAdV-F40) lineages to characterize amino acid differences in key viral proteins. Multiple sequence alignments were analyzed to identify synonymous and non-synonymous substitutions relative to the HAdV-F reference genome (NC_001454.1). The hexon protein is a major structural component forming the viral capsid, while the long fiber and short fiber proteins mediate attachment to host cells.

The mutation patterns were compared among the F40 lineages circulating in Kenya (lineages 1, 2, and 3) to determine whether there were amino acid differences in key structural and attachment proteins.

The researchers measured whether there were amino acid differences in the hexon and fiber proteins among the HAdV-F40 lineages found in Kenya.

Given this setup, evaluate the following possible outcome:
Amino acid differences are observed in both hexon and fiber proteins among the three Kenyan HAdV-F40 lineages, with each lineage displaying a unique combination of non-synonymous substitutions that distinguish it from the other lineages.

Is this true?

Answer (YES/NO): NO